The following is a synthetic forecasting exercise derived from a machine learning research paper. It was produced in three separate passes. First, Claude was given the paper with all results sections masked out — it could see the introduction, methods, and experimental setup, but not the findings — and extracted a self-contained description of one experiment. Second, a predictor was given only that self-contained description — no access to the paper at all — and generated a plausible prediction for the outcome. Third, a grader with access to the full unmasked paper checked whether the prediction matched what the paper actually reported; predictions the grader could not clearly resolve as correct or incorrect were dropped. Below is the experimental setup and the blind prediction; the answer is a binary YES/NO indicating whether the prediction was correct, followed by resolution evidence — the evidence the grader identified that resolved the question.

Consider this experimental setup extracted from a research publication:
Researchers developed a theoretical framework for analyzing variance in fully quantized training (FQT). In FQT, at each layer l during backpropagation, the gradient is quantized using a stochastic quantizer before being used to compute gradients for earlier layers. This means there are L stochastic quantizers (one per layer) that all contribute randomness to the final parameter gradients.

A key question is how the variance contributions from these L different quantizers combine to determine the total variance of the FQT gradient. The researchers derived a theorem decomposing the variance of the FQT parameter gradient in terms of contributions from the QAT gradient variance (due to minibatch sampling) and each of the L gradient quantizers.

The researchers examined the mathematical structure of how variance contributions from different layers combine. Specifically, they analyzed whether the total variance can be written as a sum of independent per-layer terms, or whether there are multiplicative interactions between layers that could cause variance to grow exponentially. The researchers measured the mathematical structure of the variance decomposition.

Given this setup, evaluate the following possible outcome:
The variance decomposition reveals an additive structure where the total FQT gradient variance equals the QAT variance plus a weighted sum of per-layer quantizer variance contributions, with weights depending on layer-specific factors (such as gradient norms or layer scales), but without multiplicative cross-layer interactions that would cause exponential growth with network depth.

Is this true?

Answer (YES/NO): YES